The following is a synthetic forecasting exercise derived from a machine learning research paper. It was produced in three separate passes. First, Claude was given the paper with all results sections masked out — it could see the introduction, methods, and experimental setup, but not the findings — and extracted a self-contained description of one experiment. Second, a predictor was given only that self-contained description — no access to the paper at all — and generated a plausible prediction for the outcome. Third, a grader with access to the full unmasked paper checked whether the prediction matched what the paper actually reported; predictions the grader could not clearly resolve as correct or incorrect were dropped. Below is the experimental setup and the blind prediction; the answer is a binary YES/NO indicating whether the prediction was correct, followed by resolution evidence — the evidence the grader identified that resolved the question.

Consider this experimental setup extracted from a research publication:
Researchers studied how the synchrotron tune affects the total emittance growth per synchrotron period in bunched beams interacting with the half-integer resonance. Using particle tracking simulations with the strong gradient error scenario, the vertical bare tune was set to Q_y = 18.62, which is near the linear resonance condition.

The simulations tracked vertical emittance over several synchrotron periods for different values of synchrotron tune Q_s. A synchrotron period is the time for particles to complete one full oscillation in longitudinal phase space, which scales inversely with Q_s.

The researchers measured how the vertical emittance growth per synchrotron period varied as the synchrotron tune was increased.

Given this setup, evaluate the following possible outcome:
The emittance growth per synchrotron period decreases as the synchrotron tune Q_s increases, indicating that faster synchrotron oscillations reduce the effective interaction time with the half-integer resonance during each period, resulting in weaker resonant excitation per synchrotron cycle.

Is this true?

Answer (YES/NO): YES